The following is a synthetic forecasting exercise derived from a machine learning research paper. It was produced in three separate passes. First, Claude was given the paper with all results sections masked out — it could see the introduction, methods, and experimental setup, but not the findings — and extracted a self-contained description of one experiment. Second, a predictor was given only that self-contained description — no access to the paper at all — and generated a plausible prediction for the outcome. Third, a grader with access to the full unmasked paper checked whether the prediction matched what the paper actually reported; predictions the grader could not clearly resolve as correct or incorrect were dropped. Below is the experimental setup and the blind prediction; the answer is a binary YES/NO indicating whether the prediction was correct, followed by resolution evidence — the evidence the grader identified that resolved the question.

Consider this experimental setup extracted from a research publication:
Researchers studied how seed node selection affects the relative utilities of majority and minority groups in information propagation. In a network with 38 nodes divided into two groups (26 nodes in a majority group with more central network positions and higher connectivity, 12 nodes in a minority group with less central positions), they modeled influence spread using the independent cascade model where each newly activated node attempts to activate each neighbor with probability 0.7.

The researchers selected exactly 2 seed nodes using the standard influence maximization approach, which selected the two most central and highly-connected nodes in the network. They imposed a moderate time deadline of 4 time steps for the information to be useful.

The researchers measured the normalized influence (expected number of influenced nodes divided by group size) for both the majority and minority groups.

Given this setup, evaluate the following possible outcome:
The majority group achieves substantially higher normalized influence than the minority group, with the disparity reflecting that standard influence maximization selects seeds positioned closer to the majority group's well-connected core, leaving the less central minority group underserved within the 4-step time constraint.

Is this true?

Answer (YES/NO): YES